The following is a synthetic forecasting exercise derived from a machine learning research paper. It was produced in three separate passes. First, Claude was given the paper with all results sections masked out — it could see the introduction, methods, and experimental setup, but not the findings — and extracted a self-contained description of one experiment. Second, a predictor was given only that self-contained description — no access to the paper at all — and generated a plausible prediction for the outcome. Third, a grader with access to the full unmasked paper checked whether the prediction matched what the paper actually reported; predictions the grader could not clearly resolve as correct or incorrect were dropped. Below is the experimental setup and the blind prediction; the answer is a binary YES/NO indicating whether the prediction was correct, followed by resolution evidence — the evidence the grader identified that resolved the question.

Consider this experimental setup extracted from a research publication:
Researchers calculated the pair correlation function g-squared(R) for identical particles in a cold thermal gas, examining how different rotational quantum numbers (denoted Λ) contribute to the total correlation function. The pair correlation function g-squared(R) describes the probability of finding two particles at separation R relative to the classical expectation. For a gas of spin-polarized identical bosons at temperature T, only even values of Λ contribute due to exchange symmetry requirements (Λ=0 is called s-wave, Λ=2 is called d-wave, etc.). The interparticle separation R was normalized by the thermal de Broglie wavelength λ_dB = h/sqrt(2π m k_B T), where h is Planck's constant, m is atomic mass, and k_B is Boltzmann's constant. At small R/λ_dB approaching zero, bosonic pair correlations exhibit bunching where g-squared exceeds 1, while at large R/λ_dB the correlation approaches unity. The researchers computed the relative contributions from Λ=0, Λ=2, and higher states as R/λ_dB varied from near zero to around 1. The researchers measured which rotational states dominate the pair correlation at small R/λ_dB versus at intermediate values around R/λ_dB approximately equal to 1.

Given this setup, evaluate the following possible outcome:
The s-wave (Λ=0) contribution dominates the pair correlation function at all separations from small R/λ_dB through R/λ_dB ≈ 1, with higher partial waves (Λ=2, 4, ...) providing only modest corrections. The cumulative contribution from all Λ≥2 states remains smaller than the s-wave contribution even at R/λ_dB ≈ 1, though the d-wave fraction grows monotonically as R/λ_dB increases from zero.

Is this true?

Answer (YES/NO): NO